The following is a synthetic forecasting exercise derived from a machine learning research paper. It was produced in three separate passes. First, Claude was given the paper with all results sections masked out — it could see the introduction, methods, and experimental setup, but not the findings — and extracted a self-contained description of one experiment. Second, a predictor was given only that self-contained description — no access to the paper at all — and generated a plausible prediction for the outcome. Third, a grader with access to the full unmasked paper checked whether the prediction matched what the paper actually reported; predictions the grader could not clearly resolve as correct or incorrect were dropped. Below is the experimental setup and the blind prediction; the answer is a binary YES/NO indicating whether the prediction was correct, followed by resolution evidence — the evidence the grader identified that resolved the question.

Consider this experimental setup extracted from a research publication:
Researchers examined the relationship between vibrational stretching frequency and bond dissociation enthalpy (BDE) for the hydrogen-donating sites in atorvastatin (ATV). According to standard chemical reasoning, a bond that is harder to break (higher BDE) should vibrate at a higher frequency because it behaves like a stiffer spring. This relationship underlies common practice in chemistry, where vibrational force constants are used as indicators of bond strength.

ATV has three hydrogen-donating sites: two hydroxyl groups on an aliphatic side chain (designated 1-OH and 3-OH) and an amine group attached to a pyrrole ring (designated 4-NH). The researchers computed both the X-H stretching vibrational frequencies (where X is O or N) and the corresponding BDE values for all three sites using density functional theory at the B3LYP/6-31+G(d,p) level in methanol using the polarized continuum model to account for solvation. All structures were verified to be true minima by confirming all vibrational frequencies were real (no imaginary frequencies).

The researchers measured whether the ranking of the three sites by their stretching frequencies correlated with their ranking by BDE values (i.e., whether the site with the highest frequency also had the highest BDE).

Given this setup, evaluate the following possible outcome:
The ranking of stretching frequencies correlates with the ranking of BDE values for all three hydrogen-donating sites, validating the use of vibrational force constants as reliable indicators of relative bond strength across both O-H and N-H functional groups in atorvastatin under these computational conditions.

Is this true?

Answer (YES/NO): NO